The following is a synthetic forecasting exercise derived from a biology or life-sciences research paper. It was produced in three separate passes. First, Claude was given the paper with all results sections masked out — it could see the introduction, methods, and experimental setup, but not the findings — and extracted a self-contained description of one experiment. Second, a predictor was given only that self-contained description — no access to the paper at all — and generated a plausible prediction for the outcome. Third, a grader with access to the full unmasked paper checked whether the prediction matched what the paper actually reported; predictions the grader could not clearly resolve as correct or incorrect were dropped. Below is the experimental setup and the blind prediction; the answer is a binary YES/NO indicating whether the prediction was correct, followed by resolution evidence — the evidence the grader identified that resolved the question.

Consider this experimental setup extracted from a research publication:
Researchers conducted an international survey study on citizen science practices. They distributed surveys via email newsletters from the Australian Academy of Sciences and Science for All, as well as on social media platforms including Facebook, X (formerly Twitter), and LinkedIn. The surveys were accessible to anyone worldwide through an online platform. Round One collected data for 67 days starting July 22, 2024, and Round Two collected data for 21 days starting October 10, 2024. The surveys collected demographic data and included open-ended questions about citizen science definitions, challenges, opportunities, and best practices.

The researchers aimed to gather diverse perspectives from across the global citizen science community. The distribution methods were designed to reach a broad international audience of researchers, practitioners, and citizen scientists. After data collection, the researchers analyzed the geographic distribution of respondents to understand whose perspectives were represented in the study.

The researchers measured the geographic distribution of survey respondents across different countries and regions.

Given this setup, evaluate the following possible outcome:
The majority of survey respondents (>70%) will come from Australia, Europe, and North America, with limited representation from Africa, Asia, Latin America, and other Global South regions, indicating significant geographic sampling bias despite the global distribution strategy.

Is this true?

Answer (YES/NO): NO